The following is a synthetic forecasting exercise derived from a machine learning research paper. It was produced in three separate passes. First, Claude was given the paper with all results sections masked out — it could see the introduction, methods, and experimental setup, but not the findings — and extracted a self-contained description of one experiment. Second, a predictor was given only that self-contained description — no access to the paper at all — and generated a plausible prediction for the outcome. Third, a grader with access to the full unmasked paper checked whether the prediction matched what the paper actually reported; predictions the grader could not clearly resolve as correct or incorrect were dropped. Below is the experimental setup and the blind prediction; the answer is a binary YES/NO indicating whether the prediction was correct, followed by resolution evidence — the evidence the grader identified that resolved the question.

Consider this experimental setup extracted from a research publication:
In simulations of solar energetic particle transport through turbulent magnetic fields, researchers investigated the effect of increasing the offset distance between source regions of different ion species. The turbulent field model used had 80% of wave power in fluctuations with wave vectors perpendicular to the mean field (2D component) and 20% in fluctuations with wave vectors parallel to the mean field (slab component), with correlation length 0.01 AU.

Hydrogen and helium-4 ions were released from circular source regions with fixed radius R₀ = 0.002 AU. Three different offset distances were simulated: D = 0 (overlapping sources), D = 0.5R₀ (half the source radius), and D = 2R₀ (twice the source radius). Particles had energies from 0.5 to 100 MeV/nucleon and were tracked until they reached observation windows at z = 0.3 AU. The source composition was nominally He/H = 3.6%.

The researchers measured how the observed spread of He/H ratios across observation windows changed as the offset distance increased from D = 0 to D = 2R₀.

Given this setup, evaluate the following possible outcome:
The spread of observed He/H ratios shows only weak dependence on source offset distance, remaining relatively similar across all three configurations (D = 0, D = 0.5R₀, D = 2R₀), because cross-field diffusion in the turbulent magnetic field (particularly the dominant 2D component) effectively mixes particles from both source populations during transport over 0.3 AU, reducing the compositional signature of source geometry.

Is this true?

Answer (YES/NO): NO